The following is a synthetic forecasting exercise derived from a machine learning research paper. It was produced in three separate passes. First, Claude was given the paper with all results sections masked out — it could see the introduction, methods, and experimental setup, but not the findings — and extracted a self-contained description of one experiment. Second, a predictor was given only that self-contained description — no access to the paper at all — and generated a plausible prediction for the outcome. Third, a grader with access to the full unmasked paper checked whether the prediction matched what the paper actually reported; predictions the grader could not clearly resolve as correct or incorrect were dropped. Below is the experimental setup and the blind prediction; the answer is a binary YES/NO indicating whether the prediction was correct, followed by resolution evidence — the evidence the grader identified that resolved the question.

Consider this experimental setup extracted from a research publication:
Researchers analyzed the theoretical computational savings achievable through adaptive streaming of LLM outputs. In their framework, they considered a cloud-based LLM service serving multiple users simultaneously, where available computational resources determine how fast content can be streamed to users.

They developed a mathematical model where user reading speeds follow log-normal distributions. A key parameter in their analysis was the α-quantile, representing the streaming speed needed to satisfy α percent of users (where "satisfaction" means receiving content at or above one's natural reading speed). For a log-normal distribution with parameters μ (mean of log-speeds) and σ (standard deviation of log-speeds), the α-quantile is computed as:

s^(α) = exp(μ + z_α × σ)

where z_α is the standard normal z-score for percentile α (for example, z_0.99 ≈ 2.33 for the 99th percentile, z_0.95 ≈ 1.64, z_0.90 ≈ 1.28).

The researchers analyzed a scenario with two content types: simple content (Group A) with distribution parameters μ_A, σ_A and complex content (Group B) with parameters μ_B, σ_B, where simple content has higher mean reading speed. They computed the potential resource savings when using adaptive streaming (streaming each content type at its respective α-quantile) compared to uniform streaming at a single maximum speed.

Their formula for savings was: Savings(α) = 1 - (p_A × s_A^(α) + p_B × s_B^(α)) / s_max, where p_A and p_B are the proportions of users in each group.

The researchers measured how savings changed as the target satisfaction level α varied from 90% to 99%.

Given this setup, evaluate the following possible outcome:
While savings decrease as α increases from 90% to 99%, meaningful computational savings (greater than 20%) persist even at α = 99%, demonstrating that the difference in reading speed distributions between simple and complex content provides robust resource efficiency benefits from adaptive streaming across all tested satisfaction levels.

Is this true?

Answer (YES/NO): YES